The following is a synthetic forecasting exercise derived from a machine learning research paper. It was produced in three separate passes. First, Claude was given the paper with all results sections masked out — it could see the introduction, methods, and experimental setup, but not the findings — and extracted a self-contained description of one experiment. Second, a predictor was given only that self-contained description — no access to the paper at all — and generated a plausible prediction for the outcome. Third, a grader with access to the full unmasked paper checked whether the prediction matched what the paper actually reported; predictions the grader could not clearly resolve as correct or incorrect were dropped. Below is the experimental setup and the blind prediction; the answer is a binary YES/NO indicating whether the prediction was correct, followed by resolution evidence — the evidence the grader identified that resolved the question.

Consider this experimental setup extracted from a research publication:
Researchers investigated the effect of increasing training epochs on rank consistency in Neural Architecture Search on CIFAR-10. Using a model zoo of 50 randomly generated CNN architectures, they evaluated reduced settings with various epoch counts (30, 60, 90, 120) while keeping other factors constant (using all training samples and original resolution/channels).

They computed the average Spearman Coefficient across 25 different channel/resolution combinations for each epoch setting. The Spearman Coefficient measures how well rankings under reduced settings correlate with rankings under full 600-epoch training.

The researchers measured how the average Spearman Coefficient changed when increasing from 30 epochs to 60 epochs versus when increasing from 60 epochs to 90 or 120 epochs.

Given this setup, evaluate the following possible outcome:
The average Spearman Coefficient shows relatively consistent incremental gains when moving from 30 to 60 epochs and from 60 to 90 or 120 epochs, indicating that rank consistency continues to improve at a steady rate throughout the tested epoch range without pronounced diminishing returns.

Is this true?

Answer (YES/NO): NO